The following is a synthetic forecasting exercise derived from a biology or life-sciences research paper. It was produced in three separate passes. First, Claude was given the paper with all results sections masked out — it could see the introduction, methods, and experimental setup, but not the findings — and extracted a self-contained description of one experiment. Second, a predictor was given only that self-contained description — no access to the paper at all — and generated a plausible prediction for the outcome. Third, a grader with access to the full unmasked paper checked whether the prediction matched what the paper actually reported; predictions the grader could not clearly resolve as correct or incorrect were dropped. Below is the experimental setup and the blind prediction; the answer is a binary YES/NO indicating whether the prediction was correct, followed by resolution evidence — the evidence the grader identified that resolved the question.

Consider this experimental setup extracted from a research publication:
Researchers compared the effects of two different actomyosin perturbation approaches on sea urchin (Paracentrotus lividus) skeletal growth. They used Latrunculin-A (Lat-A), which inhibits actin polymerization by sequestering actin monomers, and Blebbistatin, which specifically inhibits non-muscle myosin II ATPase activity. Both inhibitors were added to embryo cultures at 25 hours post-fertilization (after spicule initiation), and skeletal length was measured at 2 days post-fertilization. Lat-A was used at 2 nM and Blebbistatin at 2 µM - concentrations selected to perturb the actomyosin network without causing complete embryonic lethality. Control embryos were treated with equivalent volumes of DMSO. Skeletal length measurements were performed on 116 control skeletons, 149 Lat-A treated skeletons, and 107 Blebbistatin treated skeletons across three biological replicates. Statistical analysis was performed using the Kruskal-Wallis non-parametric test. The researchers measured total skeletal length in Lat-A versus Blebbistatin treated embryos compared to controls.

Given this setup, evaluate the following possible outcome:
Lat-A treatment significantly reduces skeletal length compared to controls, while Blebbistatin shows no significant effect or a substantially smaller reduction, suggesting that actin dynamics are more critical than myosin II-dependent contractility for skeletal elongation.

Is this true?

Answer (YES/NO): YES